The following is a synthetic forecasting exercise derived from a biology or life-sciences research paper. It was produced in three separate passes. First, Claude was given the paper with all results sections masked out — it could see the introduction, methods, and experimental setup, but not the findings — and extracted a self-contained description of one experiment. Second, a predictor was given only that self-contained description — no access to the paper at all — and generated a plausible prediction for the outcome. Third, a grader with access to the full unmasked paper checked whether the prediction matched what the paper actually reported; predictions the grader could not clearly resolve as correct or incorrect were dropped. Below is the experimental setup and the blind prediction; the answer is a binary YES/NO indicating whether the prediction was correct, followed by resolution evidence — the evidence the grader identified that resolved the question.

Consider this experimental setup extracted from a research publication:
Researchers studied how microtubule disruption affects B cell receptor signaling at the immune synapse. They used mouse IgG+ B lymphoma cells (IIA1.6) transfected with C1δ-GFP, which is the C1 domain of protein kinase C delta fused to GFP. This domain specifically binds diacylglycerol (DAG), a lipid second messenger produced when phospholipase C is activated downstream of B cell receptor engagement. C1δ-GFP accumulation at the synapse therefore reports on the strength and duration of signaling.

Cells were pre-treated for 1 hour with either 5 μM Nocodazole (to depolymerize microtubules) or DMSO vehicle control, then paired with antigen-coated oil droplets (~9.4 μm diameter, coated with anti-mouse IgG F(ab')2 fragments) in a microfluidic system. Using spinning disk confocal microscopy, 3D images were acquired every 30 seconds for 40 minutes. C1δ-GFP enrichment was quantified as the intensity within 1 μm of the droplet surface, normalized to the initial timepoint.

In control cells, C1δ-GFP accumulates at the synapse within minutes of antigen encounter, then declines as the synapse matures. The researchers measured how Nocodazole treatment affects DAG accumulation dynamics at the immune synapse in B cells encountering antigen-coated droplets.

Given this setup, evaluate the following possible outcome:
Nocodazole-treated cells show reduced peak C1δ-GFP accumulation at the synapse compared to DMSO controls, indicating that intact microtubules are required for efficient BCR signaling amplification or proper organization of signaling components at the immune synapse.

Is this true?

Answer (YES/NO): NO